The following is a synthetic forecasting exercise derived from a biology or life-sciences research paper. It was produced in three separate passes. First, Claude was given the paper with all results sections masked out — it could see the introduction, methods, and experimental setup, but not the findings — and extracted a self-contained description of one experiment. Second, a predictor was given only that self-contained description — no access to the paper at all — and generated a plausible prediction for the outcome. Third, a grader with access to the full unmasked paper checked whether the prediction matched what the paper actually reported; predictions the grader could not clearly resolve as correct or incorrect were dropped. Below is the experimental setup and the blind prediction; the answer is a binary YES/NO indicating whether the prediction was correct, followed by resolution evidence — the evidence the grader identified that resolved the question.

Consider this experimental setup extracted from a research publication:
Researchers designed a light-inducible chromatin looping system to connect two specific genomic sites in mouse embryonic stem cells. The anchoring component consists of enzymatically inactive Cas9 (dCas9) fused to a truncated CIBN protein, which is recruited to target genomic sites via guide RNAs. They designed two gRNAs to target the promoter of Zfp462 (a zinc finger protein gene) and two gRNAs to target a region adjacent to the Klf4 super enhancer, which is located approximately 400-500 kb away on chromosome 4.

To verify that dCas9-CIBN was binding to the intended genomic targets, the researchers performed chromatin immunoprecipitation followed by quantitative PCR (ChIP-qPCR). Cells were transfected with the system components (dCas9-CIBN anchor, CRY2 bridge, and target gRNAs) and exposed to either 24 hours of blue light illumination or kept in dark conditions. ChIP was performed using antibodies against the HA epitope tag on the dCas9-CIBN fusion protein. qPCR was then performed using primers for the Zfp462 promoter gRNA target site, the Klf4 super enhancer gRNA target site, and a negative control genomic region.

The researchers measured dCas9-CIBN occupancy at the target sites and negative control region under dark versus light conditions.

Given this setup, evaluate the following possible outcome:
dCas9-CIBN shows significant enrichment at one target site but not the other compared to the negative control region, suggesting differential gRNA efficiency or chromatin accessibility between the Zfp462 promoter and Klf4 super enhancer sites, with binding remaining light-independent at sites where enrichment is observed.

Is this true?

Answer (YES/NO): NO